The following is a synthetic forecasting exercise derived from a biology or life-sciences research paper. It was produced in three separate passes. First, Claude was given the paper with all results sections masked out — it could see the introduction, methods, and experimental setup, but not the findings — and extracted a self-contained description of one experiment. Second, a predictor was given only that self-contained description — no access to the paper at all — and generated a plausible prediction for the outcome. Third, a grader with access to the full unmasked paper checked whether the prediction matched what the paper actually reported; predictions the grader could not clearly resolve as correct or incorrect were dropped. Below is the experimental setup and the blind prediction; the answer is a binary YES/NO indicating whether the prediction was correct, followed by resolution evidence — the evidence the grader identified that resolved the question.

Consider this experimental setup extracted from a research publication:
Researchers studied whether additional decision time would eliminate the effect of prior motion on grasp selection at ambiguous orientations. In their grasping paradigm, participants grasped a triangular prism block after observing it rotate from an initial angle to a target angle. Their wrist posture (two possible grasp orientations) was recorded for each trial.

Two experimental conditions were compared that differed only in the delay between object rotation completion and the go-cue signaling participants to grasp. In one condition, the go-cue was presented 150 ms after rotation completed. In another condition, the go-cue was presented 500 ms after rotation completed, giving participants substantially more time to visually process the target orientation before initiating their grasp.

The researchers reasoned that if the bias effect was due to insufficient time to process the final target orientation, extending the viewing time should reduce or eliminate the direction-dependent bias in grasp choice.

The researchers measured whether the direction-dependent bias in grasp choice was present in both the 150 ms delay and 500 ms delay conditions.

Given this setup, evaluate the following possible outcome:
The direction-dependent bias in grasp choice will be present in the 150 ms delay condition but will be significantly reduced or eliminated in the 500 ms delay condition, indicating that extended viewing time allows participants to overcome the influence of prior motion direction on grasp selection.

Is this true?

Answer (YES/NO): NO